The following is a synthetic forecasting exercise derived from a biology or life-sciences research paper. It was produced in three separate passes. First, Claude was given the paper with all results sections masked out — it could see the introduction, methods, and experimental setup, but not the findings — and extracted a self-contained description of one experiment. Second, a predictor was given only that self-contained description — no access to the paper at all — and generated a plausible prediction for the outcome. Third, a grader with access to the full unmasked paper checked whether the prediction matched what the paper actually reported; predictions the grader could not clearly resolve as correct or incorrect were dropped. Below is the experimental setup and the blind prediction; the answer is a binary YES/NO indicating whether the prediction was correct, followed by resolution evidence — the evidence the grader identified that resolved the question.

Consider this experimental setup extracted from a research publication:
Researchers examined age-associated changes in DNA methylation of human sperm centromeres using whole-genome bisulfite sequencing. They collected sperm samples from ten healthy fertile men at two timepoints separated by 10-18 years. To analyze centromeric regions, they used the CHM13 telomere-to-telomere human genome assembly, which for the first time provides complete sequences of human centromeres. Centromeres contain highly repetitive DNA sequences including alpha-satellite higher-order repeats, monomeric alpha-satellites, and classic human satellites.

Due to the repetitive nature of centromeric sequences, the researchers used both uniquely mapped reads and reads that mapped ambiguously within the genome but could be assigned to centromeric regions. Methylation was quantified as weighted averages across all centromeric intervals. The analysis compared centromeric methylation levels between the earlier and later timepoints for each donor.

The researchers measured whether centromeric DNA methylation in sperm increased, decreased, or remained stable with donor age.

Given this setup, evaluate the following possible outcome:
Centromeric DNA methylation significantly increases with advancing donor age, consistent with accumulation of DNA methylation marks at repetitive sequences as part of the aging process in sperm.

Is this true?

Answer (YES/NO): YES